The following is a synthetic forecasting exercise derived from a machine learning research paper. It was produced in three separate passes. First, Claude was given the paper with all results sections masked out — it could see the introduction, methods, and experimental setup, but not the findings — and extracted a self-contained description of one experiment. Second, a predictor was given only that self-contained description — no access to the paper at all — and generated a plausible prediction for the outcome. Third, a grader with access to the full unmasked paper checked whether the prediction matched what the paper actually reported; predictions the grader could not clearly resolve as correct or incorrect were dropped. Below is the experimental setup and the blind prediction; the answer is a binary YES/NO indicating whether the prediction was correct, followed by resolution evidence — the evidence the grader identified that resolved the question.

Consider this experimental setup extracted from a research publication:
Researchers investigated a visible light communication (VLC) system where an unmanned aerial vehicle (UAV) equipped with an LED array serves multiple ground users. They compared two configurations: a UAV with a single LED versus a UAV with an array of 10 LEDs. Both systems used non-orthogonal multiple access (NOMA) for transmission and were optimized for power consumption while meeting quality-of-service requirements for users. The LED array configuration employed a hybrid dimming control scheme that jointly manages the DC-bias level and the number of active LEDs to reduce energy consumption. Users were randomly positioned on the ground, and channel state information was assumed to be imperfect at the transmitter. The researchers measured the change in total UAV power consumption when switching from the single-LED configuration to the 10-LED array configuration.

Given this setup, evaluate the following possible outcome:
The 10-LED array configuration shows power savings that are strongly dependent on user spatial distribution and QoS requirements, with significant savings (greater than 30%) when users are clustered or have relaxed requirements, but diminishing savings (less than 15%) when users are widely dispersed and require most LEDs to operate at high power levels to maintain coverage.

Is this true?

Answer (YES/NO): NO